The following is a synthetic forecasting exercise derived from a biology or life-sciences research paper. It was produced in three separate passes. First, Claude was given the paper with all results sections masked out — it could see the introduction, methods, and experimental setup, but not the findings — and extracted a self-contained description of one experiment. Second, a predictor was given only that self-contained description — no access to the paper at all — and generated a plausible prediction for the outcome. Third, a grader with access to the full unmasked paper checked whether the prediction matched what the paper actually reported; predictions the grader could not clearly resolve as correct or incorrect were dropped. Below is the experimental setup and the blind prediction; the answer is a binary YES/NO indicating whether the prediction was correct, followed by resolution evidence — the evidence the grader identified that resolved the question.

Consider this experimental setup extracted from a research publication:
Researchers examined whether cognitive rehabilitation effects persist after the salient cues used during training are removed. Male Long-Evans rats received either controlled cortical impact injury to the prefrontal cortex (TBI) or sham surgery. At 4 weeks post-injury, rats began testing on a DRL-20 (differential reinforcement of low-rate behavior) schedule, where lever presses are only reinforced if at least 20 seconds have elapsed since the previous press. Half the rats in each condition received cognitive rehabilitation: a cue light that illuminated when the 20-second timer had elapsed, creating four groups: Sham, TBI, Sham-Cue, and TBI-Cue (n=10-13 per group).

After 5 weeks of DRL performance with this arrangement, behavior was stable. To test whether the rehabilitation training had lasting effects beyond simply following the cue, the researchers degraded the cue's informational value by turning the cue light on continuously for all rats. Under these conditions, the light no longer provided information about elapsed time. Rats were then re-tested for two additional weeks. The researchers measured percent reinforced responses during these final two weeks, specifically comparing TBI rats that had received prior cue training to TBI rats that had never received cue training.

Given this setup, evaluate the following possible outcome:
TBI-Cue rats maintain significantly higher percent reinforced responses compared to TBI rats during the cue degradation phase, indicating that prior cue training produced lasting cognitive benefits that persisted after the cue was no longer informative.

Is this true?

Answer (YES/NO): YES